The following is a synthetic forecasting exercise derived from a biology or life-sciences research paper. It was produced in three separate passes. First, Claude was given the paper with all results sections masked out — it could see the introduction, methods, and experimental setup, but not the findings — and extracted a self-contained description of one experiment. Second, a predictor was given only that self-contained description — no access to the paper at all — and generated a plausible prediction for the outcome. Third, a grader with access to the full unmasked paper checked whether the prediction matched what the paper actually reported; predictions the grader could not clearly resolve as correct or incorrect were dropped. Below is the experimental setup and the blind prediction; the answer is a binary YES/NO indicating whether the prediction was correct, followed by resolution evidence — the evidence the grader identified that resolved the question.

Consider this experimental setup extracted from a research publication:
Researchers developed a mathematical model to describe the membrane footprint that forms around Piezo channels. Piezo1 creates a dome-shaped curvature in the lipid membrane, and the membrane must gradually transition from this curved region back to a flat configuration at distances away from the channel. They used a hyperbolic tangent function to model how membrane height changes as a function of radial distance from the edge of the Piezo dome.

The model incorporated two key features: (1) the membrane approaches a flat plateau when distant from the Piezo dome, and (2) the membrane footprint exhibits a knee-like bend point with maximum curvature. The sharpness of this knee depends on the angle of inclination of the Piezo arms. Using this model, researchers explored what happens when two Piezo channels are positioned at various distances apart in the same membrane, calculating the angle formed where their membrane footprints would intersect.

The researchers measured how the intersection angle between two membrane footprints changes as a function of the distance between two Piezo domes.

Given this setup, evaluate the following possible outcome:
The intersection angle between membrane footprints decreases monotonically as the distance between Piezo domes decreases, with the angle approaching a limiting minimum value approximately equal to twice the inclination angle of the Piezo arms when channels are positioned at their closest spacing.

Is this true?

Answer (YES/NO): NO